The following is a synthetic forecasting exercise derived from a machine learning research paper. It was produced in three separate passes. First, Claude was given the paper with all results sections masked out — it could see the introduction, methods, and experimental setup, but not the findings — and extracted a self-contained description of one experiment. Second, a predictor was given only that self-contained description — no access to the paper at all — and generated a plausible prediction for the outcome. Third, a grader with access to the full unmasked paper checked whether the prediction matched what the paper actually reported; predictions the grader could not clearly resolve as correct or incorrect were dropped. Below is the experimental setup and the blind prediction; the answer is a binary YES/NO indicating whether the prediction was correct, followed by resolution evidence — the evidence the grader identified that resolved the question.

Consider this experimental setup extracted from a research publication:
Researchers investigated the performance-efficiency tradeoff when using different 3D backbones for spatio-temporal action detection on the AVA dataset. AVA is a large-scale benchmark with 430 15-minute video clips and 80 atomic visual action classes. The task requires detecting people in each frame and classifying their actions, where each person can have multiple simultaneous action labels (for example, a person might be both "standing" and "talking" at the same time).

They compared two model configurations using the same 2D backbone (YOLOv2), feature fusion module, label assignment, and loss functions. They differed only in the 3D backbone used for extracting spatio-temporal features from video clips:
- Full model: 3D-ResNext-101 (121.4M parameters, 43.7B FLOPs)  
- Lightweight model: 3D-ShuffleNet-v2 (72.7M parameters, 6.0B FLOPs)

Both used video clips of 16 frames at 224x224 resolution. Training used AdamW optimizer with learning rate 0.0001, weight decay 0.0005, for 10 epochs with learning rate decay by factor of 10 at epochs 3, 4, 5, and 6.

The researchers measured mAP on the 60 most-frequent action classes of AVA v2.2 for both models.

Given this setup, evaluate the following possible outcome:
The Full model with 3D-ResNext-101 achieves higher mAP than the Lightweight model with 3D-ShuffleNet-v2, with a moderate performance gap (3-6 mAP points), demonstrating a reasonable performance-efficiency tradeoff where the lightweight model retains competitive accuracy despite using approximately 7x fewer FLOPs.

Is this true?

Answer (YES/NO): NO